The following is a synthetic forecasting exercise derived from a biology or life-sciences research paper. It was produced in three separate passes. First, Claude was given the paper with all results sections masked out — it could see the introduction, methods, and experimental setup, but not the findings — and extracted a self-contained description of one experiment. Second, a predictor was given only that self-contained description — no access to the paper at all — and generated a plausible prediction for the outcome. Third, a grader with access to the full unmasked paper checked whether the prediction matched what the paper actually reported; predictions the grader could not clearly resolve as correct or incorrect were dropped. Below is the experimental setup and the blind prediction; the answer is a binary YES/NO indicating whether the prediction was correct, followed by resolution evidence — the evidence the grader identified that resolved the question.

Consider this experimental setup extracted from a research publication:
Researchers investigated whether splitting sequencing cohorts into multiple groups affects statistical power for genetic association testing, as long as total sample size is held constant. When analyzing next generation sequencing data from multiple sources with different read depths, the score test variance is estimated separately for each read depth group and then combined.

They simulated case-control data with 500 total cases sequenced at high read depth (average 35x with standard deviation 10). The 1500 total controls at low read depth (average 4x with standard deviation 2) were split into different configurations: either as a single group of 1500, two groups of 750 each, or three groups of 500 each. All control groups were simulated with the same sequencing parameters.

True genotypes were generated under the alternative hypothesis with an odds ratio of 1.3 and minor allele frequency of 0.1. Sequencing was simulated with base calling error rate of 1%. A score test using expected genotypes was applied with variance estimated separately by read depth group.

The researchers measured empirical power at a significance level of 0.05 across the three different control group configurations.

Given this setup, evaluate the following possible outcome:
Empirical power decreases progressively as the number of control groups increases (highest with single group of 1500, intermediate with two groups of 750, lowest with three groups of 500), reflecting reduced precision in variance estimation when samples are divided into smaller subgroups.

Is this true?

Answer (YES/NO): NO